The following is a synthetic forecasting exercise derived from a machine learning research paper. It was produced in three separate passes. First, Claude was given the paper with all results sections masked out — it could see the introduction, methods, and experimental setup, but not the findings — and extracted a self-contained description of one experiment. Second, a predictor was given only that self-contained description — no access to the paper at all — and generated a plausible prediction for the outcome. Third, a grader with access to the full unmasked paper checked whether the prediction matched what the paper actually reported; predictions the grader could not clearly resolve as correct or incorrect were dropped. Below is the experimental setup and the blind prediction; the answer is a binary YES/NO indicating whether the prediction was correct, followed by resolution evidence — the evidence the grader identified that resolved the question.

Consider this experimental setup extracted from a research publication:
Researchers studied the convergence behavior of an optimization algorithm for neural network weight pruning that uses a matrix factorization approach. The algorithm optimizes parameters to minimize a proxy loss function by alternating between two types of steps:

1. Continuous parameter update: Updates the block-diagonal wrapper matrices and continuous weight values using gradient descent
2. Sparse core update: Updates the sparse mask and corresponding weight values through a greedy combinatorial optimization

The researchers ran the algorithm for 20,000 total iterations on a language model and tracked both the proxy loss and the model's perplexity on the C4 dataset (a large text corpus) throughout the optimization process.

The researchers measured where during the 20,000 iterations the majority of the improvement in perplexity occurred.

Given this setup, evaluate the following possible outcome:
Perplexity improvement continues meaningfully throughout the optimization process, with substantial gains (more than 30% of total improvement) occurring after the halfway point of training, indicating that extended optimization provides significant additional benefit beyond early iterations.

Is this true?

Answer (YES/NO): NO